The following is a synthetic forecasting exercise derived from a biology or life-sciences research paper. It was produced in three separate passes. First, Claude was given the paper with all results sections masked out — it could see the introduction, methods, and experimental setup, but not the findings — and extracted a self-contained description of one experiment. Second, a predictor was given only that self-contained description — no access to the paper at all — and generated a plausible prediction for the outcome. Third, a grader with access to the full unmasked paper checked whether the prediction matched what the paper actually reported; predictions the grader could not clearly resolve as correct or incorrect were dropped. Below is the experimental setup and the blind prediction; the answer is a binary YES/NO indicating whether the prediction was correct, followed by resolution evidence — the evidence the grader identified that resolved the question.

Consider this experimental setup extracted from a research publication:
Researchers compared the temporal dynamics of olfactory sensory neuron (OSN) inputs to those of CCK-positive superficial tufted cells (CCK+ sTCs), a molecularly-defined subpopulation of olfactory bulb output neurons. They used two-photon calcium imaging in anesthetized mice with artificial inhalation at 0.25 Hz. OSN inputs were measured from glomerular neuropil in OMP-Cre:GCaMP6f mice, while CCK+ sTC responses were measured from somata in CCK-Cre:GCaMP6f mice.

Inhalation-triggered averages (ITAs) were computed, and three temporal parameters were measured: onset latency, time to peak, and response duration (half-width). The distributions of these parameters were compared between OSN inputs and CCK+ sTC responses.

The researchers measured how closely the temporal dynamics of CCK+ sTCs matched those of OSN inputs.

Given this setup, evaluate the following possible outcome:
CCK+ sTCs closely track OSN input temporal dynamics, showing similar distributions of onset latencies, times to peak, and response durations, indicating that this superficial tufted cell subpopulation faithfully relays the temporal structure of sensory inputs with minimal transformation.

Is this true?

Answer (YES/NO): YES